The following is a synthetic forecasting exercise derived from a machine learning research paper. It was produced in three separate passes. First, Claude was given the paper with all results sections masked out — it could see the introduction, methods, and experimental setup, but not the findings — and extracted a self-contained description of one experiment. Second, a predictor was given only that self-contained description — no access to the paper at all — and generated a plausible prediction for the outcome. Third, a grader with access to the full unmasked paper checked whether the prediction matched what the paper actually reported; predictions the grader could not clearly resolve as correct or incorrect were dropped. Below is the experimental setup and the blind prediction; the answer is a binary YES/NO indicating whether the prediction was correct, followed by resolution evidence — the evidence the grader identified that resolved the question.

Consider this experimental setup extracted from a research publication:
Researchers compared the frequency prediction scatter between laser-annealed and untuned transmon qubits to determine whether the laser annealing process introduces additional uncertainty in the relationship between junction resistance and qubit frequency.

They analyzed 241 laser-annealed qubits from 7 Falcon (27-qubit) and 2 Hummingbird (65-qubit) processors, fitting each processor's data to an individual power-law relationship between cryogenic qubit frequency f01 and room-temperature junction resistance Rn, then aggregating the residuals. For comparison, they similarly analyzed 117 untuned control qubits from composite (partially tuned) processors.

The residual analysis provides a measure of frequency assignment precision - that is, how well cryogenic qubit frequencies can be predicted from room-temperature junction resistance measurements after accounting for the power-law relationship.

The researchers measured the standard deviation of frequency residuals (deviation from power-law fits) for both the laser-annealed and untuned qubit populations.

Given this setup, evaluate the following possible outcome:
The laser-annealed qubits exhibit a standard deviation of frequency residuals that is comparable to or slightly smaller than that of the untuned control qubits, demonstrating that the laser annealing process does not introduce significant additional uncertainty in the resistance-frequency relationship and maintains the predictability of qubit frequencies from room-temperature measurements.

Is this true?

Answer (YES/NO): YES